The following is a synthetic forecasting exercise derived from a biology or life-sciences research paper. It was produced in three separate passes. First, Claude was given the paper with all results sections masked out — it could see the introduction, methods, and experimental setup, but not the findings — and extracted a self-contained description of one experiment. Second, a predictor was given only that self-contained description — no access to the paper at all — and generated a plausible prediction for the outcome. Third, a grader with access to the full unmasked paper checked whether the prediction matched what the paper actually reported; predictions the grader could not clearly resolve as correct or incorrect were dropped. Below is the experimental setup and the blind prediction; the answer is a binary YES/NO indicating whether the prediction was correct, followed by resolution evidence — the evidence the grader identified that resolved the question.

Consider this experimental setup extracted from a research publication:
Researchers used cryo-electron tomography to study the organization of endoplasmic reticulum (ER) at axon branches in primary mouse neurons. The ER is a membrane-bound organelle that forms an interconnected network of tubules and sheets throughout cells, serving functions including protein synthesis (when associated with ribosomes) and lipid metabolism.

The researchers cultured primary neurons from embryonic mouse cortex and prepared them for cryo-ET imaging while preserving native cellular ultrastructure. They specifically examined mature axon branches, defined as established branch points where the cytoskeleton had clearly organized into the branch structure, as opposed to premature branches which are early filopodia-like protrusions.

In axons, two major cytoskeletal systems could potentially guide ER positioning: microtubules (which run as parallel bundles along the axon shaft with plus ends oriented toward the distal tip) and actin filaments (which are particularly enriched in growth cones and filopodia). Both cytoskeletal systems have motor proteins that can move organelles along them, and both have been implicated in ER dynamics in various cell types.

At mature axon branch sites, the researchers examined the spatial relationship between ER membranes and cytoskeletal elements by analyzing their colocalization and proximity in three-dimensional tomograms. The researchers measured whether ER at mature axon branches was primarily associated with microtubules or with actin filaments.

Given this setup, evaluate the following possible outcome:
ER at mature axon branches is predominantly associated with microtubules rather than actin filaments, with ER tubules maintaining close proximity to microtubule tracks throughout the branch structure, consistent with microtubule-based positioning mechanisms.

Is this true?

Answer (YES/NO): YES